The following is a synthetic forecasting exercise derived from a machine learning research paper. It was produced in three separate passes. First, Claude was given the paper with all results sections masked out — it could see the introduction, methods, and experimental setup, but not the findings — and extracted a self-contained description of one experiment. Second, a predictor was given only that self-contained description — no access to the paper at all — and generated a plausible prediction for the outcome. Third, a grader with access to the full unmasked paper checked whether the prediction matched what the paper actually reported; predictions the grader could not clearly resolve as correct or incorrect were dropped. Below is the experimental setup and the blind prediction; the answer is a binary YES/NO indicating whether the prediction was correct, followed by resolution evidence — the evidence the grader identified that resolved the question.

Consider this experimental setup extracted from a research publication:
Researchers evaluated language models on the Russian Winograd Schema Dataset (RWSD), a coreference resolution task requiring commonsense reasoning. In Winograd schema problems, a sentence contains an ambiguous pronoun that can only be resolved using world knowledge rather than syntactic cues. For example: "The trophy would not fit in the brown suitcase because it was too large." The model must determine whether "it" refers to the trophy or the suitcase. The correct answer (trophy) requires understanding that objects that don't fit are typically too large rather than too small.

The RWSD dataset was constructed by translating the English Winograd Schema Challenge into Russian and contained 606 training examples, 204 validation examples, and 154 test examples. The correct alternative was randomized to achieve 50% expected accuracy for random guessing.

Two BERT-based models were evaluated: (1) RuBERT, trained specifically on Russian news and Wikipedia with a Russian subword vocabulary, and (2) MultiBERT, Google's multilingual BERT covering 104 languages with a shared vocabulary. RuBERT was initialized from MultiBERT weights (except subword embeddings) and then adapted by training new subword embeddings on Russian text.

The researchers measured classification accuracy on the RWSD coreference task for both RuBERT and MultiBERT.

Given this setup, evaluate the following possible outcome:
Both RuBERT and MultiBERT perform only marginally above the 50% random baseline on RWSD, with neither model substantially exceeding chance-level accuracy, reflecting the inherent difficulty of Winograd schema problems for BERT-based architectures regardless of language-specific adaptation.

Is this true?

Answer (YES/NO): NO